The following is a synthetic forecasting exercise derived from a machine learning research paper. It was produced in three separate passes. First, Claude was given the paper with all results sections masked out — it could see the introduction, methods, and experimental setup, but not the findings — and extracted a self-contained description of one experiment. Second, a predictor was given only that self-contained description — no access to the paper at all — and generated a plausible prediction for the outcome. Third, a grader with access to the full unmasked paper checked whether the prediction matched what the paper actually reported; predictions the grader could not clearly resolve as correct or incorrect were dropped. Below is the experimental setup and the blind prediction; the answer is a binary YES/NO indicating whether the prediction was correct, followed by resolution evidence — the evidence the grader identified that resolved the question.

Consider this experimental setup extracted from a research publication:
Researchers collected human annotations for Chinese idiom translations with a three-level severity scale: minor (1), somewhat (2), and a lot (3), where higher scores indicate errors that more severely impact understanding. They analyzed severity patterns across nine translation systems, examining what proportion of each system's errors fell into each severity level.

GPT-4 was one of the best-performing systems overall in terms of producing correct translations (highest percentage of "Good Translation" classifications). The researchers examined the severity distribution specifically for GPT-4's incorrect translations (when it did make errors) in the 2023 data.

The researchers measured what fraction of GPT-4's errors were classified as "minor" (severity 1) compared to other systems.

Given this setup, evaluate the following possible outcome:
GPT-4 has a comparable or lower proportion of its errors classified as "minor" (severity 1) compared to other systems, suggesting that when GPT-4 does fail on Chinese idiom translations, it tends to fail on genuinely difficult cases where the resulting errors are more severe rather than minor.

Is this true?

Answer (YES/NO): YES